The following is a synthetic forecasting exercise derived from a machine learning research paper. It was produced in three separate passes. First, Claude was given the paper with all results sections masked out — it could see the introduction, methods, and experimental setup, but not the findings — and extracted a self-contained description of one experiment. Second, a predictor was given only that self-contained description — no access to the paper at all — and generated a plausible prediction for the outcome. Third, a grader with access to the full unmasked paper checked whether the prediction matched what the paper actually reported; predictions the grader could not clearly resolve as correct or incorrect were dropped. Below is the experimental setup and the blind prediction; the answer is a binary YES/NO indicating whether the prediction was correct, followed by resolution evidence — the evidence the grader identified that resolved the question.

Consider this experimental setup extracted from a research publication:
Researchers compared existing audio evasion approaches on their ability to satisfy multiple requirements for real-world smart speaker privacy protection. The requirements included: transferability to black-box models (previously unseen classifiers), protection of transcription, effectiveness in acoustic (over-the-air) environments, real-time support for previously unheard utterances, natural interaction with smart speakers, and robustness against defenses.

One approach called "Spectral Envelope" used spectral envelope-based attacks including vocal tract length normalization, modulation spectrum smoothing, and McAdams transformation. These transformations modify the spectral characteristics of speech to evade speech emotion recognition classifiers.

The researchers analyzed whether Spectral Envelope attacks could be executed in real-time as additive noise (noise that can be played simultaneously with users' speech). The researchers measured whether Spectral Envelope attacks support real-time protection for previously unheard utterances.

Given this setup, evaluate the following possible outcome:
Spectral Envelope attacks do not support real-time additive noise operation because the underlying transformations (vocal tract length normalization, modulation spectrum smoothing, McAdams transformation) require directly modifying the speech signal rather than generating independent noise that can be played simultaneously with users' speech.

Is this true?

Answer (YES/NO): YES